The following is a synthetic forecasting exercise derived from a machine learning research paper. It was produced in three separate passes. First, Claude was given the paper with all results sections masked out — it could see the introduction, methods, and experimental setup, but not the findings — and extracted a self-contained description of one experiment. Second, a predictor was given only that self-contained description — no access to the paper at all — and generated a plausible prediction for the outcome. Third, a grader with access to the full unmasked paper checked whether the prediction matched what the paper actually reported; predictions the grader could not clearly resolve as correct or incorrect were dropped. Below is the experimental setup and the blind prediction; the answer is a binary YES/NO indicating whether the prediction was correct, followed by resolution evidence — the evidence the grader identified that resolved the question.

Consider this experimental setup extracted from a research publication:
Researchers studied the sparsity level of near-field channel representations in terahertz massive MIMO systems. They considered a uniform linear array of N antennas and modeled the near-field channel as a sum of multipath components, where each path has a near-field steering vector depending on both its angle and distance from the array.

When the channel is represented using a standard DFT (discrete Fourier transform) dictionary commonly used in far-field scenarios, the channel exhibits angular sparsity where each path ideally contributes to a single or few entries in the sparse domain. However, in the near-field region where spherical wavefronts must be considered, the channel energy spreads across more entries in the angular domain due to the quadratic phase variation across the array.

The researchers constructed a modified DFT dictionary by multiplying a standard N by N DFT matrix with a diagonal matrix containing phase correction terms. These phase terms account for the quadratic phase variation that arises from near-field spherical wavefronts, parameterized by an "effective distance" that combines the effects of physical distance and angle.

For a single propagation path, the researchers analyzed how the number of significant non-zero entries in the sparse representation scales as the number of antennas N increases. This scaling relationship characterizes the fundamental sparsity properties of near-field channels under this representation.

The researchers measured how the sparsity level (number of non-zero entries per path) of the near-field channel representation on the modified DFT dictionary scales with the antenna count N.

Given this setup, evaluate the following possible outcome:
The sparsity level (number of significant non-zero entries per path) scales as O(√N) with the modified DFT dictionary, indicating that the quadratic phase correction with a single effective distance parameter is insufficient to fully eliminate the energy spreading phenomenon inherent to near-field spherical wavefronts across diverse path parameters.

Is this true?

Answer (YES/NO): YES